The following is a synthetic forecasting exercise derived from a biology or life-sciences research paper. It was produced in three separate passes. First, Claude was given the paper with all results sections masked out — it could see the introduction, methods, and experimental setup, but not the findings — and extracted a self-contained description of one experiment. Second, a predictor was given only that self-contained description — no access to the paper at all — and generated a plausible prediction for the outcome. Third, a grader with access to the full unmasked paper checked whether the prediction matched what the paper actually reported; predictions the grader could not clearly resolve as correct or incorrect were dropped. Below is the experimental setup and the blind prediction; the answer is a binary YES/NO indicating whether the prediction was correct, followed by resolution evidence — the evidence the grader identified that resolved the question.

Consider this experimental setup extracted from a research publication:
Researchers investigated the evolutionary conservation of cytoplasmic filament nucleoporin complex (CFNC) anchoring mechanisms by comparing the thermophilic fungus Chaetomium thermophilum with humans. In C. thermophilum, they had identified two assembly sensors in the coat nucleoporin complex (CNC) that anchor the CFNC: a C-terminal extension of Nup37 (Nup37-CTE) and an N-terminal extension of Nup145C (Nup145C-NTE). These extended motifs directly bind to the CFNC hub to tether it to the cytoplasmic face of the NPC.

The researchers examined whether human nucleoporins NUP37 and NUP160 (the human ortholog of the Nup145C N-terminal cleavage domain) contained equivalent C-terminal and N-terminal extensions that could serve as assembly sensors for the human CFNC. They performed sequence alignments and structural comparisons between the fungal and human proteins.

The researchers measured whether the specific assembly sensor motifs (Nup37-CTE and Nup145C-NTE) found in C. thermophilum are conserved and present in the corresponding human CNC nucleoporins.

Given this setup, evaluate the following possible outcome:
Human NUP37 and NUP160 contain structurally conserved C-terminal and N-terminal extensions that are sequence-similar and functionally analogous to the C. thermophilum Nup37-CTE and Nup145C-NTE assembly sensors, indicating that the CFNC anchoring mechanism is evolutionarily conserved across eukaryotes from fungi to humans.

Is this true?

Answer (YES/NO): NO